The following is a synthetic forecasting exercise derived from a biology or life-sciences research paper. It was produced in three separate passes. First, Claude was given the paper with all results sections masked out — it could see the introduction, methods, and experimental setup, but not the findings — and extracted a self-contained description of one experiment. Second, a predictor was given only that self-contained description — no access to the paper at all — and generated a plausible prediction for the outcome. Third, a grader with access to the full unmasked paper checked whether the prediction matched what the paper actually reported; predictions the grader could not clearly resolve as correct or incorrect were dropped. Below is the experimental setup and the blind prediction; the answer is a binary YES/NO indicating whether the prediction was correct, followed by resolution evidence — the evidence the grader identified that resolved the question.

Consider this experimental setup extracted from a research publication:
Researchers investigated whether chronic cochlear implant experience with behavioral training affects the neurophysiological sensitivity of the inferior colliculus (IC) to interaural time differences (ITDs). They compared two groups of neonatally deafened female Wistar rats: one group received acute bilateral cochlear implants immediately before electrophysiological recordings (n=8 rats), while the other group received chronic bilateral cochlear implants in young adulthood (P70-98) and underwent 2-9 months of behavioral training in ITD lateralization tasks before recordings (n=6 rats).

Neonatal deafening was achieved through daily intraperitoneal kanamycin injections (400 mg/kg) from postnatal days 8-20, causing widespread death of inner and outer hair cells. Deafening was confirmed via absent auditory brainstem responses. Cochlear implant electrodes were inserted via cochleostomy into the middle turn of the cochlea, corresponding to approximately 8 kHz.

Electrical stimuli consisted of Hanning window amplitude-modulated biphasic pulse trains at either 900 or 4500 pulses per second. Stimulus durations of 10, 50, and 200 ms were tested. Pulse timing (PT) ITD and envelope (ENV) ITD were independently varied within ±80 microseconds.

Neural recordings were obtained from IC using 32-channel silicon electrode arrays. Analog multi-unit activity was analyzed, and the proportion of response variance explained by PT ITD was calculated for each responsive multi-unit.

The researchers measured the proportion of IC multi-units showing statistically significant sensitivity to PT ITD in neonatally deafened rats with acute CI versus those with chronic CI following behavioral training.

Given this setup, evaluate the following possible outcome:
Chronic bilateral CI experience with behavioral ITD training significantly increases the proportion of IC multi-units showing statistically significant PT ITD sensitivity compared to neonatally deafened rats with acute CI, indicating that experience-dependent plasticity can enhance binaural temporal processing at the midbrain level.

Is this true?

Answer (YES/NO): NO